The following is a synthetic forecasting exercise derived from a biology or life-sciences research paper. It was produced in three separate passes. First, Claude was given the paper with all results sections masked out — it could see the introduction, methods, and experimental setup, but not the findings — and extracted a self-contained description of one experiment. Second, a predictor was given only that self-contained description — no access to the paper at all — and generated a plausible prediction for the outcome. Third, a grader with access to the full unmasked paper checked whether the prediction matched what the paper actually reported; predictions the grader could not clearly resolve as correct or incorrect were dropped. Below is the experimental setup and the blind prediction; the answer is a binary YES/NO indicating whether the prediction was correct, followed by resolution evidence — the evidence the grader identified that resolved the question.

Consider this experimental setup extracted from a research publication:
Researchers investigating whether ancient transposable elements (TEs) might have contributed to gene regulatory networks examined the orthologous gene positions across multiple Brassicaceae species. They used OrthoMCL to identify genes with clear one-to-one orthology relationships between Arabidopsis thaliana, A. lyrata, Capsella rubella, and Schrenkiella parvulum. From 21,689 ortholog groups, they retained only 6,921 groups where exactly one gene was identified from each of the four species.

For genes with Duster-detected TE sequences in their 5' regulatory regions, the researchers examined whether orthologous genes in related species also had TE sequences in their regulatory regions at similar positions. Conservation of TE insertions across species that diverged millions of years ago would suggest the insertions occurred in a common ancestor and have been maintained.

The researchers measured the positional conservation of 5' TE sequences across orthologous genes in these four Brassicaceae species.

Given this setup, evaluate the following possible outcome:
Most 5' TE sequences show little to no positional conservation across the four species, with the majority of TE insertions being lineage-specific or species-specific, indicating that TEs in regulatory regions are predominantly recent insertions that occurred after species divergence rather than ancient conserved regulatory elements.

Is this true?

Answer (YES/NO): NO